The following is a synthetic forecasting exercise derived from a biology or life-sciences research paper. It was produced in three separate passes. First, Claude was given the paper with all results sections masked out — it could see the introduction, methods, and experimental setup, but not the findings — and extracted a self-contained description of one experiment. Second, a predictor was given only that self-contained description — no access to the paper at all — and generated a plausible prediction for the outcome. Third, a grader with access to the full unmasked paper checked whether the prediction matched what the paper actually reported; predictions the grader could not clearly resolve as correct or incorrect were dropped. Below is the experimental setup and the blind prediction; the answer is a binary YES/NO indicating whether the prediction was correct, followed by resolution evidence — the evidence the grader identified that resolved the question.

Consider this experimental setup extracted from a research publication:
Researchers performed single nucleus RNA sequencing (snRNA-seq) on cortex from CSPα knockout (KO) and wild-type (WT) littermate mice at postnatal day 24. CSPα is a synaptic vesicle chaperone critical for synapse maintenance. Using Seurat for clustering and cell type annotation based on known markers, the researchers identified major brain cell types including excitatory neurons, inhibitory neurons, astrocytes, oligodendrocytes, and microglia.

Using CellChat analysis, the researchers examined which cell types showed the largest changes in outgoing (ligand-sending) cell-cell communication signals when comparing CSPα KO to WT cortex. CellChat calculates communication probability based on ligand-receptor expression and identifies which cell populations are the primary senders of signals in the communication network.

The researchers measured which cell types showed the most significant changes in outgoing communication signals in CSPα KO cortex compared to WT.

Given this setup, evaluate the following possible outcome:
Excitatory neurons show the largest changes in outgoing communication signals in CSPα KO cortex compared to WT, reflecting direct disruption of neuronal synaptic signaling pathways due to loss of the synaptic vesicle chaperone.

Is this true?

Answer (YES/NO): NO